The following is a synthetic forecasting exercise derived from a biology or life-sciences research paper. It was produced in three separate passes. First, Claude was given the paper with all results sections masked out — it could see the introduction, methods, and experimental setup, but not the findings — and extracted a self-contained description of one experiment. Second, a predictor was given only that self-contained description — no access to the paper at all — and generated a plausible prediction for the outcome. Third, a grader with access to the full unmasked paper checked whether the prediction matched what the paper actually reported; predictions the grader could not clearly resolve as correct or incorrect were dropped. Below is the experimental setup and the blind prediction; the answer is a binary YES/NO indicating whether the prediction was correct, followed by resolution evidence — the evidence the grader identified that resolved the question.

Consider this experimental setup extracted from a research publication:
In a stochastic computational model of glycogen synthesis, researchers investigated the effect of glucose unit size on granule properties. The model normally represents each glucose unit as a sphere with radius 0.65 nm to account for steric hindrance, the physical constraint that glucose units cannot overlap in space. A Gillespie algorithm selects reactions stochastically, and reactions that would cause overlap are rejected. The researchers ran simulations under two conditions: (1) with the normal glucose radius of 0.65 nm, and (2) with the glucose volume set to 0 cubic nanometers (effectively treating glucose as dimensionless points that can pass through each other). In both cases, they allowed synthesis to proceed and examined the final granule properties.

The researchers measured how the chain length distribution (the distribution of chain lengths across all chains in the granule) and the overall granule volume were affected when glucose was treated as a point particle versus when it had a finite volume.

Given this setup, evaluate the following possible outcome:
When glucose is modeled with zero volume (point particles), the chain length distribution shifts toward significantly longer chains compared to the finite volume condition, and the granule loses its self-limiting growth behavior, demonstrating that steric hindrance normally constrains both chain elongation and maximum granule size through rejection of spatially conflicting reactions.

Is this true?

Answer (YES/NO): NO